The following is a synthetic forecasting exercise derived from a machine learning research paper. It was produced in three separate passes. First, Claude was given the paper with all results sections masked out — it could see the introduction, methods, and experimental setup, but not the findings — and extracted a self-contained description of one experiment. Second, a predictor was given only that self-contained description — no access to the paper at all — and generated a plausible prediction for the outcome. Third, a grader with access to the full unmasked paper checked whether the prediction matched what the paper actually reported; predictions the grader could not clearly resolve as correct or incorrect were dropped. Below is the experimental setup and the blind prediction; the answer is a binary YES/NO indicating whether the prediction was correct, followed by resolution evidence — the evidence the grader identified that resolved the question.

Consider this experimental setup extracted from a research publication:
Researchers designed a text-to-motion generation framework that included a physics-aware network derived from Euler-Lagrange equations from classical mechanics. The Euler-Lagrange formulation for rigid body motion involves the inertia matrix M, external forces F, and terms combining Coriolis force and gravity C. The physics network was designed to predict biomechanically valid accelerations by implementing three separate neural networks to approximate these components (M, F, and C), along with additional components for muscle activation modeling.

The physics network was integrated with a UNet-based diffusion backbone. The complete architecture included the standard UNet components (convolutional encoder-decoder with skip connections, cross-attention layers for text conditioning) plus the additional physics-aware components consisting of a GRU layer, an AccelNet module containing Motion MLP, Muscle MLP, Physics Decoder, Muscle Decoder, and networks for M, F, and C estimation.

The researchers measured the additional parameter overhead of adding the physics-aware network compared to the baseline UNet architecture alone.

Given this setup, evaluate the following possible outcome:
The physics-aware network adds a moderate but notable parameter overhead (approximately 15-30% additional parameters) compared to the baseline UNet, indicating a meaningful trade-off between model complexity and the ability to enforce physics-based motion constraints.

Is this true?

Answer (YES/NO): NO